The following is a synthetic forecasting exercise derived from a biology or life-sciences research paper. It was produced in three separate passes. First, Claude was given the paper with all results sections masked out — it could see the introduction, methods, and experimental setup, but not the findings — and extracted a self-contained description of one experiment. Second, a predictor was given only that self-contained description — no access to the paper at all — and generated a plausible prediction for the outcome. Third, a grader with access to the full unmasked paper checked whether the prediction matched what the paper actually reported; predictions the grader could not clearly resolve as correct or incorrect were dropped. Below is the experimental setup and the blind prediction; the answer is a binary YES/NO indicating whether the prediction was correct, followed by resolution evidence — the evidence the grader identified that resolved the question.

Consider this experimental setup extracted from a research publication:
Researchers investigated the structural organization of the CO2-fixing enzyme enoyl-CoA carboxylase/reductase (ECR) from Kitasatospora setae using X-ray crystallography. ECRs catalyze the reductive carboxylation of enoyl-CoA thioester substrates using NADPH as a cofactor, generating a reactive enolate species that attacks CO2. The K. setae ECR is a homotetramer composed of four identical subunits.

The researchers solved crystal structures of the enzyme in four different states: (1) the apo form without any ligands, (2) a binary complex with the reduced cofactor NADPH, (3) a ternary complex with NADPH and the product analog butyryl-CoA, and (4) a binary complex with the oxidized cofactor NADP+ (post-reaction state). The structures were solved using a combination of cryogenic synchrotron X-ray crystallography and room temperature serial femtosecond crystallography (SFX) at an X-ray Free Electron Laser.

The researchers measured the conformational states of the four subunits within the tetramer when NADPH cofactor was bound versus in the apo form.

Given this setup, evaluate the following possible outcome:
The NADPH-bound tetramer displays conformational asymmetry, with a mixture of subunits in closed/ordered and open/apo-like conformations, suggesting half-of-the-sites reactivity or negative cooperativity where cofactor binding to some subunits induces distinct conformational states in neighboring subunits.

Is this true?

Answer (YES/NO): YES